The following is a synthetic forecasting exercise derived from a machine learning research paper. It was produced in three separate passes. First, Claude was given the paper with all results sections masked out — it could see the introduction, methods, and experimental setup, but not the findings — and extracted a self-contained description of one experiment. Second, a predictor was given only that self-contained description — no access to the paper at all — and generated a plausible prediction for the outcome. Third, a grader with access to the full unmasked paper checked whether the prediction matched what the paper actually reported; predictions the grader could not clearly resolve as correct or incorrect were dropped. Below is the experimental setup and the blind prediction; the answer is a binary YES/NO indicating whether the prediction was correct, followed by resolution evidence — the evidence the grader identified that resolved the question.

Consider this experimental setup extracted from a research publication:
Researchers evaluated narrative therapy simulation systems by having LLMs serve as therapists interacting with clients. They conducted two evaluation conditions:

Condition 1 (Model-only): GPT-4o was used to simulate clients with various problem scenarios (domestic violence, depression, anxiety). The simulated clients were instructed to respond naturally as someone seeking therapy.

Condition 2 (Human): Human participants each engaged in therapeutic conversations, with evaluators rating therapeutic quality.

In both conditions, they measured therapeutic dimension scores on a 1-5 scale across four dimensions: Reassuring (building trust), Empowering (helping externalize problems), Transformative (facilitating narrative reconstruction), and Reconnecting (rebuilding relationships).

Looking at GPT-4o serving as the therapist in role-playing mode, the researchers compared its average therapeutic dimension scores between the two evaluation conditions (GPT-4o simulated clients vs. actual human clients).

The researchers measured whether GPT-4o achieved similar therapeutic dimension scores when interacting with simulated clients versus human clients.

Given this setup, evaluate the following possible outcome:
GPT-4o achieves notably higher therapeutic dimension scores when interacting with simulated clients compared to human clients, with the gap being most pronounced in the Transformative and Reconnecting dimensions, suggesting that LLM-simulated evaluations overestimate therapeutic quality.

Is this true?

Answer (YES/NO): NO